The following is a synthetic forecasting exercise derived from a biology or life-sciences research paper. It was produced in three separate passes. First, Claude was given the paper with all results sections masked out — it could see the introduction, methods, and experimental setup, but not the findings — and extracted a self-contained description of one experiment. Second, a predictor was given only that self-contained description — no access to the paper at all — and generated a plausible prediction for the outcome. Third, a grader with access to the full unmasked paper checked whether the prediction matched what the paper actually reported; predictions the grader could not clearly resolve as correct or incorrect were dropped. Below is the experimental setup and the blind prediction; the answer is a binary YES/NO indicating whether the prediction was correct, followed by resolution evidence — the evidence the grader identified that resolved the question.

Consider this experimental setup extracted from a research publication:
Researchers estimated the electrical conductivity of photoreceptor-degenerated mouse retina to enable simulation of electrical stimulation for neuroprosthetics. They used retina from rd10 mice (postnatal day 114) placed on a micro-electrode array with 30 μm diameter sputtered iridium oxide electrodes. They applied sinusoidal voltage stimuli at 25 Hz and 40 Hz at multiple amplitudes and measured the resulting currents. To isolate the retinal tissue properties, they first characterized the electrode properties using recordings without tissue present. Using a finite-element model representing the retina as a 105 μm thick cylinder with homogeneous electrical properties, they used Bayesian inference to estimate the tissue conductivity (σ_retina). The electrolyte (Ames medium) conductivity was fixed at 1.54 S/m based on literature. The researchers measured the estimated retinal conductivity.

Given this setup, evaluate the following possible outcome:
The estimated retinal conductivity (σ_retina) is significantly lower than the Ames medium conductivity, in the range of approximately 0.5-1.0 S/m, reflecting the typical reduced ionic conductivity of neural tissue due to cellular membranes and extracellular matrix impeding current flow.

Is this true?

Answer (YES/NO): NO